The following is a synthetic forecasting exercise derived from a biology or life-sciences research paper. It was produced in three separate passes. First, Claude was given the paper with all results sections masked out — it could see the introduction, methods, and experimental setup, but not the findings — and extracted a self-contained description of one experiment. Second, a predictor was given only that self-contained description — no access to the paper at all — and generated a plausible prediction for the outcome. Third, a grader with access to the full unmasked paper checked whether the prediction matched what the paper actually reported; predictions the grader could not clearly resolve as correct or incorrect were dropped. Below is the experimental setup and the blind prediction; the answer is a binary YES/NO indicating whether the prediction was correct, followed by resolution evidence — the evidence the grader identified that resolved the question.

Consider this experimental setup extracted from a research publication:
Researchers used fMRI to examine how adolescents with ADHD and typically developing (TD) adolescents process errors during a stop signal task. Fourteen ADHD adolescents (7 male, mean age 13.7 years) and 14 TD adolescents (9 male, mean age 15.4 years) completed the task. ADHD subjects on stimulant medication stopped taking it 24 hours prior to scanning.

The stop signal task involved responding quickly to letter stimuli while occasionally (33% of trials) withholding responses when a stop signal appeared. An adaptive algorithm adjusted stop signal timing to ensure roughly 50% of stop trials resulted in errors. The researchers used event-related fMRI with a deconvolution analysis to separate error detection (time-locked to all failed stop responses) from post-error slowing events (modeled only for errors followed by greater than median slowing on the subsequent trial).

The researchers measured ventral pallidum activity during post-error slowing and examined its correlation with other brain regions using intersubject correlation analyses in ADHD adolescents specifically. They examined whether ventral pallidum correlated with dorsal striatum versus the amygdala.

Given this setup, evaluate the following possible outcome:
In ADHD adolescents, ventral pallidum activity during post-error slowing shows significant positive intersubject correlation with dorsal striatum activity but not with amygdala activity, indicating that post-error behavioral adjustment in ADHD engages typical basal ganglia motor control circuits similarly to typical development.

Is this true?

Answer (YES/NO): NO